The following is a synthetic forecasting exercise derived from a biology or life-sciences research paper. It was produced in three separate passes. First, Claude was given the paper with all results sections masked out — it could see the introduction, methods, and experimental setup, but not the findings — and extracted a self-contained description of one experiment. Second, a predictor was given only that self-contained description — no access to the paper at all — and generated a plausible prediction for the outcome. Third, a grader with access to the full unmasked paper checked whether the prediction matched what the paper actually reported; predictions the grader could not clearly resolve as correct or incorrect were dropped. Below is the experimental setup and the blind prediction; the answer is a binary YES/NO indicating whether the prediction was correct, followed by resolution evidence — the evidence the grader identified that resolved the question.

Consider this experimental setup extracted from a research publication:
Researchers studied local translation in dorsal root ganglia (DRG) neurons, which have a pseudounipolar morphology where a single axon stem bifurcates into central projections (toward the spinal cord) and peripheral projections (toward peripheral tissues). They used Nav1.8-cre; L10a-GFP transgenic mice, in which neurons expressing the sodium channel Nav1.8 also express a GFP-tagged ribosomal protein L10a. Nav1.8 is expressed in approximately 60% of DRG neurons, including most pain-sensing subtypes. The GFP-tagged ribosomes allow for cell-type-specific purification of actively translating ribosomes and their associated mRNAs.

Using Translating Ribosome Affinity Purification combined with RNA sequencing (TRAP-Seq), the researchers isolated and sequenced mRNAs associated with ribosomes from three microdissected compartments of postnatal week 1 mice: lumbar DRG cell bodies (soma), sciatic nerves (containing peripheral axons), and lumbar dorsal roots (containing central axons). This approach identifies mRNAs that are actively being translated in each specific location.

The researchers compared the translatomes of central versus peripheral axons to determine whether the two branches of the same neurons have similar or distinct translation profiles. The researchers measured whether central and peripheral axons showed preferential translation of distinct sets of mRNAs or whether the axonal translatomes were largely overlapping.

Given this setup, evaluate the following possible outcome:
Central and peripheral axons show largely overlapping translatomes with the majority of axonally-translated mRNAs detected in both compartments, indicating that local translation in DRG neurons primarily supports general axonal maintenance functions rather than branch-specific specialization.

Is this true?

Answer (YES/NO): NO